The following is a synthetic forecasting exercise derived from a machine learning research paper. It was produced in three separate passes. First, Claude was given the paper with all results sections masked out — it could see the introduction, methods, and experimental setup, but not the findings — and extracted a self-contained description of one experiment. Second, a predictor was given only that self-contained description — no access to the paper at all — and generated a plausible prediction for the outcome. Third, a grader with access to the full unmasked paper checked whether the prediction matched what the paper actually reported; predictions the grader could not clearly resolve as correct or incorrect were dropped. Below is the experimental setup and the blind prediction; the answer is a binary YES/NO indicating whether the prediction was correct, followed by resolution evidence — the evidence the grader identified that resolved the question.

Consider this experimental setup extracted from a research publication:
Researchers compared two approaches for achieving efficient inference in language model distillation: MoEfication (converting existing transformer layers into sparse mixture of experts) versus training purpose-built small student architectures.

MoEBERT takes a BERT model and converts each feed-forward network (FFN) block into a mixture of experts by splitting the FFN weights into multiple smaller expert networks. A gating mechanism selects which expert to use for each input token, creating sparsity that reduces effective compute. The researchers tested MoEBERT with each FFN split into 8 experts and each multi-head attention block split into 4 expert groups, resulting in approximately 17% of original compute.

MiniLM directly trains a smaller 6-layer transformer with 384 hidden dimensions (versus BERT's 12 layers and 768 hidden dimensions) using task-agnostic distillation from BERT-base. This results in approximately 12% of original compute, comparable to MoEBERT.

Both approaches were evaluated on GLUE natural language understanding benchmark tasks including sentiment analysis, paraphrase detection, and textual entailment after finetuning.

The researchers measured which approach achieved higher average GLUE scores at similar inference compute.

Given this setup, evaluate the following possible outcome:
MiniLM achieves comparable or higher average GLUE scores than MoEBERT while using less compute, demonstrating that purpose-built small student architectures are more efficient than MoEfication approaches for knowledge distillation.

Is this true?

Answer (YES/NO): YES